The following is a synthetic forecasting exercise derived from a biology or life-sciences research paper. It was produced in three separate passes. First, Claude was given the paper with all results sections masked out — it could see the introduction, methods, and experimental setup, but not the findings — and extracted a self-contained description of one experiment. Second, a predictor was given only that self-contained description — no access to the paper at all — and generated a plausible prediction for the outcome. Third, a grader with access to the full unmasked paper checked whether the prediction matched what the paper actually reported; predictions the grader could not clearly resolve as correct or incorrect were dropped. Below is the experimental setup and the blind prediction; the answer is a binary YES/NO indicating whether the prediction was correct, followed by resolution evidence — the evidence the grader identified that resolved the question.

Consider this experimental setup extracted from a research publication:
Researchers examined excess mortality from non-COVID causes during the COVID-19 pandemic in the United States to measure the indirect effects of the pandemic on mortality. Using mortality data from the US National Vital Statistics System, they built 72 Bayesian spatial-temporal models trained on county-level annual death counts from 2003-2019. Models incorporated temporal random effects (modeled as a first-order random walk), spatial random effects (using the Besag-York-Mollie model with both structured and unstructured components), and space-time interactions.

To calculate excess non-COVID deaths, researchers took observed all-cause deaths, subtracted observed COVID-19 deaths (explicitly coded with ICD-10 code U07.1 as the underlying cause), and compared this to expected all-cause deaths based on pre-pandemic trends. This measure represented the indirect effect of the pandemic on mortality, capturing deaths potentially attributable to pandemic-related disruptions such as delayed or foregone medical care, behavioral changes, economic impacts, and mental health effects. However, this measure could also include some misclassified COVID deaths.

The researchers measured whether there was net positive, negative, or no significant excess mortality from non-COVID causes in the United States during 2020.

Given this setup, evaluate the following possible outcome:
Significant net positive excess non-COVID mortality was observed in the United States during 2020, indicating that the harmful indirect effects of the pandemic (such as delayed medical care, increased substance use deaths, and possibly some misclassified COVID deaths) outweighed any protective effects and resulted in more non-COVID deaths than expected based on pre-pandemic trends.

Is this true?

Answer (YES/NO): YES